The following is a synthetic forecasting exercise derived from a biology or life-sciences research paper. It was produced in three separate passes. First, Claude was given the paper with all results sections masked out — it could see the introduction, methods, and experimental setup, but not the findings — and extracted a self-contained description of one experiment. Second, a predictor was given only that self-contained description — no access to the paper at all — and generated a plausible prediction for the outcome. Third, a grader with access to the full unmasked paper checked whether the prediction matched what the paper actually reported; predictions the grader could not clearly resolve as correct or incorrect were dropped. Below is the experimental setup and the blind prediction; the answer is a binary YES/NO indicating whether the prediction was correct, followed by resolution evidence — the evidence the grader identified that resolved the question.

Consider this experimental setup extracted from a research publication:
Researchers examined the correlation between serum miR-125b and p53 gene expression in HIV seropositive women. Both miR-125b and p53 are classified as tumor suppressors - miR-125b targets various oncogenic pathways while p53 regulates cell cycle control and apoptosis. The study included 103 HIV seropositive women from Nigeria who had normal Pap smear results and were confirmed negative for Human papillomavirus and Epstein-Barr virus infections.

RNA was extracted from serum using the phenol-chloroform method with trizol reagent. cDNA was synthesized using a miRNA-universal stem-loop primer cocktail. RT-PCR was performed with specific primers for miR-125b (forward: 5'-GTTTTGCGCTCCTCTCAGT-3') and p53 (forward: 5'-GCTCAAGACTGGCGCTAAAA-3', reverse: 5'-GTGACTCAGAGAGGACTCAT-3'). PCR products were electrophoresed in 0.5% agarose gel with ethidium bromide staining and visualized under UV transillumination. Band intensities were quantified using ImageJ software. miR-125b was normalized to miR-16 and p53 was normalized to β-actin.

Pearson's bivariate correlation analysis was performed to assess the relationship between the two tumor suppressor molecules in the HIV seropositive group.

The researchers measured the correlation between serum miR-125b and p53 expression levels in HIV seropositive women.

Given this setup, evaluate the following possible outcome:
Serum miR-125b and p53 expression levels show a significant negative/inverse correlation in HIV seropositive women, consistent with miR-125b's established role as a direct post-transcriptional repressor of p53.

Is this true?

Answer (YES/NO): NO